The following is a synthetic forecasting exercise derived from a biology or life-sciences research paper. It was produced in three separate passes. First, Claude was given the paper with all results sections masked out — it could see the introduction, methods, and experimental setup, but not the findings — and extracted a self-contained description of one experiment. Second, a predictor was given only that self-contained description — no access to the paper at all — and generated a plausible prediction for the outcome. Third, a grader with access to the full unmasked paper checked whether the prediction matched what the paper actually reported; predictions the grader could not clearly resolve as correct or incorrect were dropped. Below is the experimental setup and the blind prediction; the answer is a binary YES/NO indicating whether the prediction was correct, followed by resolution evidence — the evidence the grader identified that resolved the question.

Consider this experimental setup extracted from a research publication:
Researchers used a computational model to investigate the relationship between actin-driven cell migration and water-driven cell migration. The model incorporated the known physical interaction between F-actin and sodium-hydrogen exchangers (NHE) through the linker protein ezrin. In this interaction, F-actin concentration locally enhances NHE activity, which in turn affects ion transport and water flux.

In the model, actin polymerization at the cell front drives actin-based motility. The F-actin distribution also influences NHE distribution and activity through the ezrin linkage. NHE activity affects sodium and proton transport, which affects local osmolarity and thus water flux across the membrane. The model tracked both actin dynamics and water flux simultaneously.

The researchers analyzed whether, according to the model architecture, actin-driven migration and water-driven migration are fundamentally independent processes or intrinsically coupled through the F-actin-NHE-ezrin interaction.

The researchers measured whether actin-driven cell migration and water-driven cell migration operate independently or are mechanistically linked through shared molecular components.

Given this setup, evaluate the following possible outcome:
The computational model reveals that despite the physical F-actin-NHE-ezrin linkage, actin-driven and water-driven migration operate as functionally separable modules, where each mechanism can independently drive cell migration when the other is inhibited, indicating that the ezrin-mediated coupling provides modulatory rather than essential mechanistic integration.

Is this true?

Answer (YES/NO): NO